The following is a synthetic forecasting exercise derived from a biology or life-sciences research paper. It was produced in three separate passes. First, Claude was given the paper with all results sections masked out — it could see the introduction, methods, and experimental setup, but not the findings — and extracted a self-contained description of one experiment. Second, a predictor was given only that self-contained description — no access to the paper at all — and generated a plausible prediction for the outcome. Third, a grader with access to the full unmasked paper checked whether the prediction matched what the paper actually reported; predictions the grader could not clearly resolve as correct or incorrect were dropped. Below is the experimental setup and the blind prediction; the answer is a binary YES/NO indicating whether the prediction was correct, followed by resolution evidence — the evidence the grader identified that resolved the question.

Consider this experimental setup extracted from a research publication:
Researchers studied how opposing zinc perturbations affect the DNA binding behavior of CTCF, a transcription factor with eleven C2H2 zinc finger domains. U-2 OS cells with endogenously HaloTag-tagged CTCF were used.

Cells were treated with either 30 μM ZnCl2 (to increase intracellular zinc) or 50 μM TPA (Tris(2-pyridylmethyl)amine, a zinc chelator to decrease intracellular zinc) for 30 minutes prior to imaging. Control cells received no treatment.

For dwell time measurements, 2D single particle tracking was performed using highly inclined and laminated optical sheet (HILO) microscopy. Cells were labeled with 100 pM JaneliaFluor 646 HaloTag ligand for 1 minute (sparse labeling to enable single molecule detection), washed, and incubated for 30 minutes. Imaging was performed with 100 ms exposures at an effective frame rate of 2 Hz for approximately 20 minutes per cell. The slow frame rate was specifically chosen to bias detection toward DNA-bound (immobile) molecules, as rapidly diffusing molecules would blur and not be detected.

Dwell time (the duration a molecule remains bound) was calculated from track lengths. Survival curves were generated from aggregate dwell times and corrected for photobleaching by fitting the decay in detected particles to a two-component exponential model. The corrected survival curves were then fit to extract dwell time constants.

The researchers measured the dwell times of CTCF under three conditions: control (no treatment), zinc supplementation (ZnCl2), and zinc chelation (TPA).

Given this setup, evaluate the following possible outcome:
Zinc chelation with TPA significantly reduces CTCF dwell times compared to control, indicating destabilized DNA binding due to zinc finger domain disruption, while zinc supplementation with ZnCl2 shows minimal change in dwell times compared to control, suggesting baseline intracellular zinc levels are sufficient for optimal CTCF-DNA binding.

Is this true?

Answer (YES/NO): NO